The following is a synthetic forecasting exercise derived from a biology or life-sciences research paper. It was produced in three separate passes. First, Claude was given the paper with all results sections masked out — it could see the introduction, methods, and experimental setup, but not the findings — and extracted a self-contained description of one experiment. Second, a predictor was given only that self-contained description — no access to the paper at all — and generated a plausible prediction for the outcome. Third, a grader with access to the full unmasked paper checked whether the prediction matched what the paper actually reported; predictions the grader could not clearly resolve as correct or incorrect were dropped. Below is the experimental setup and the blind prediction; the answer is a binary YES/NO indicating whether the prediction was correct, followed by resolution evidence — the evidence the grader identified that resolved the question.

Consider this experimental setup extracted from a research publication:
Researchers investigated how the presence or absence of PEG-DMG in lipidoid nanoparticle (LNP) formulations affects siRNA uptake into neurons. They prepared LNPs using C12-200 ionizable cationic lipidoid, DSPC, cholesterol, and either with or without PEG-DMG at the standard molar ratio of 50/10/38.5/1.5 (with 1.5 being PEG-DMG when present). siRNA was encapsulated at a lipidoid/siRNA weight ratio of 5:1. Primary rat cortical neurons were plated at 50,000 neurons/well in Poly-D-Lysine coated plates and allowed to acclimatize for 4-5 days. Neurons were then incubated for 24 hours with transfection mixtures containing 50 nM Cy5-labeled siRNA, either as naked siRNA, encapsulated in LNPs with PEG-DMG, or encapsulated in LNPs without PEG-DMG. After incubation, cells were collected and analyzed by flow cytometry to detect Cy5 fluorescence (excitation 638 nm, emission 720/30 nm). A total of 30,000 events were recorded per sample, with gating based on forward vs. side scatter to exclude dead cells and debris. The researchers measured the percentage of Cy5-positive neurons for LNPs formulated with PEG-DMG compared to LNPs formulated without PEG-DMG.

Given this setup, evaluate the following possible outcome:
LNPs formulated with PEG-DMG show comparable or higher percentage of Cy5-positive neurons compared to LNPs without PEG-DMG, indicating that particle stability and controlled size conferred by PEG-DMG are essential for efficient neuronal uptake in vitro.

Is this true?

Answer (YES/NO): YES